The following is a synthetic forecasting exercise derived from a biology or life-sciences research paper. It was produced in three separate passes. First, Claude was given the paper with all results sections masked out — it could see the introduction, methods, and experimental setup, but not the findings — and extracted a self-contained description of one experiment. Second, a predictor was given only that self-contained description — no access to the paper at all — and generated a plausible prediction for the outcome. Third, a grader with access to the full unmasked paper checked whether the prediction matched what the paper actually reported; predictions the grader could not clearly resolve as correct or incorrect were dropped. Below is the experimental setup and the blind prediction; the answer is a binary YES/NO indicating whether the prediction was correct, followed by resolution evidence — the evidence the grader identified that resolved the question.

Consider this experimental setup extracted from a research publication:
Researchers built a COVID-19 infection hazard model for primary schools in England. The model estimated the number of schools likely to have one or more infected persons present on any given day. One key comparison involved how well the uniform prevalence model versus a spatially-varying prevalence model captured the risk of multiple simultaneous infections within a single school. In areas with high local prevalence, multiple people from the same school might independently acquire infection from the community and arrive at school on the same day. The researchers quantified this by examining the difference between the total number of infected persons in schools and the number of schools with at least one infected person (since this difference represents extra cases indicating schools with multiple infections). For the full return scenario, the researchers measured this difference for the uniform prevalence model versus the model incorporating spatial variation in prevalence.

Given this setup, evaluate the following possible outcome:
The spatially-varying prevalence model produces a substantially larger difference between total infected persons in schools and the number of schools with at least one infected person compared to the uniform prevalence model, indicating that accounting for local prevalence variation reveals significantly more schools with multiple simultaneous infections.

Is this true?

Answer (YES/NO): YES